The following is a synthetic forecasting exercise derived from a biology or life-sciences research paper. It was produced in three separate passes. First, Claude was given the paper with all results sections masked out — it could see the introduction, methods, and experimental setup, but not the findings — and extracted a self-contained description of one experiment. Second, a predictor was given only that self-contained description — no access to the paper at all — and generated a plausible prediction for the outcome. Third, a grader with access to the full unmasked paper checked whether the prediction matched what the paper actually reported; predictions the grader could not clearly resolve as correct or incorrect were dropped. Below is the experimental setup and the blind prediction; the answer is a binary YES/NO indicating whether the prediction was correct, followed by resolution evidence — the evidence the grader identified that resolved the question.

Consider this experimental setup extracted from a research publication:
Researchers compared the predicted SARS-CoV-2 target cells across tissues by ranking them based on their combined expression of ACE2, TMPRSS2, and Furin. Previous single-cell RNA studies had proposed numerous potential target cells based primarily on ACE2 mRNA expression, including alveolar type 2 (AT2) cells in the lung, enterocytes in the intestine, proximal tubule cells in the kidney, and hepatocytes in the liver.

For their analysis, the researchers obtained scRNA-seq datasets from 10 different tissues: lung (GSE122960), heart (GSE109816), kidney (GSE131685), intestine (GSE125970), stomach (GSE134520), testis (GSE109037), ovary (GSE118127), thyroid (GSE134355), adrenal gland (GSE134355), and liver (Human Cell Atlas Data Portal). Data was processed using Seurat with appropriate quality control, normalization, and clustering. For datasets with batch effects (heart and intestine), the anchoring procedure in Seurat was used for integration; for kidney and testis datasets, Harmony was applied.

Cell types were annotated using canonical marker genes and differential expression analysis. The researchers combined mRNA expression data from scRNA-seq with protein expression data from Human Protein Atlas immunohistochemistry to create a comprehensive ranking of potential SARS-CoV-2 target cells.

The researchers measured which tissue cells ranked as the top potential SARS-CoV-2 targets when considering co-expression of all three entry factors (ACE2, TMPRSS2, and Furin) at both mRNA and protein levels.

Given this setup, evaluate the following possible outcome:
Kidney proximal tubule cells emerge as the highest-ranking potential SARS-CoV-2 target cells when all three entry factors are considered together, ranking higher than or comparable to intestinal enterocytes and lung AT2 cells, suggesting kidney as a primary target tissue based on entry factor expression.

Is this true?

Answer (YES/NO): NO